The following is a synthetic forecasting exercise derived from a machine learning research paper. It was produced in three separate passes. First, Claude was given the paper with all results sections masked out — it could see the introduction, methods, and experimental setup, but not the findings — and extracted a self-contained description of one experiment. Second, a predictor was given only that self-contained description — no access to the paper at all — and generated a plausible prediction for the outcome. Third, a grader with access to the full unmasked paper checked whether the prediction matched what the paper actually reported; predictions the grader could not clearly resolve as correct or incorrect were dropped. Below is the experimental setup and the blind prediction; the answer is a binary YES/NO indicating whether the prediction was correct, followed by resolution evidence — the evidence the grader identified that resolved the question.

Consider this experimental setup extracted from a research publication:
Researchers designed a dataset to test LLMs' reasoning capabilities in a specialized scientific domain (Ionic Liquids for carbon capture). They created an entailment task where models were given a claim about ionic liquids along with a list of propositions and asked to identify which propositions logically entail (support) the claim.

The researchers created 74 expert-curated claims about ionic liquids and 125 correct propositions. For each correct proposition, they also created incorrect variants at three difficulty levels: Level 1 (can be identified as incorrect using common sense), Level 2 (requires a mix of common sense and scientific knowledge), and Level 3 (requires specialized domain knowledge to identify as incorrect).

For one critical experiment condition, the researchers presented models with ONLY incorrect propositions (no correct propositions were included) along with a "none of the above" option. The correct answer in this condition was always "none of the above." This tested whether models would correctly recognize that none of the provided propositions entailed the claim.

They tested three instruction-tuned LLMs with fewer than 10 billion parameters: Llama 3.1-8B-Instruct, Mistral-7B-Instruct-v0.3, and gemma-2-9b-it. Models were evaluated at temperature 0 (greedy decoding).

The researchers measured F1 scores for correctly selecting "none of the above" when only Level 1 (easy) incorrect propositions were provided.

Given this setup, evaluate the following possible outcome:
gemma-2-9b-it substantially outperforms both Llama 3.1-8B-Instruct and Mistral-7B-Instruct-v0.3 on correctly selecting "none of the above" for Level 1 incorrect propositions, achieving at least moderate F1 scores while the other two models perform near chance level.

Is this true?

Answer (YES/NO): NO